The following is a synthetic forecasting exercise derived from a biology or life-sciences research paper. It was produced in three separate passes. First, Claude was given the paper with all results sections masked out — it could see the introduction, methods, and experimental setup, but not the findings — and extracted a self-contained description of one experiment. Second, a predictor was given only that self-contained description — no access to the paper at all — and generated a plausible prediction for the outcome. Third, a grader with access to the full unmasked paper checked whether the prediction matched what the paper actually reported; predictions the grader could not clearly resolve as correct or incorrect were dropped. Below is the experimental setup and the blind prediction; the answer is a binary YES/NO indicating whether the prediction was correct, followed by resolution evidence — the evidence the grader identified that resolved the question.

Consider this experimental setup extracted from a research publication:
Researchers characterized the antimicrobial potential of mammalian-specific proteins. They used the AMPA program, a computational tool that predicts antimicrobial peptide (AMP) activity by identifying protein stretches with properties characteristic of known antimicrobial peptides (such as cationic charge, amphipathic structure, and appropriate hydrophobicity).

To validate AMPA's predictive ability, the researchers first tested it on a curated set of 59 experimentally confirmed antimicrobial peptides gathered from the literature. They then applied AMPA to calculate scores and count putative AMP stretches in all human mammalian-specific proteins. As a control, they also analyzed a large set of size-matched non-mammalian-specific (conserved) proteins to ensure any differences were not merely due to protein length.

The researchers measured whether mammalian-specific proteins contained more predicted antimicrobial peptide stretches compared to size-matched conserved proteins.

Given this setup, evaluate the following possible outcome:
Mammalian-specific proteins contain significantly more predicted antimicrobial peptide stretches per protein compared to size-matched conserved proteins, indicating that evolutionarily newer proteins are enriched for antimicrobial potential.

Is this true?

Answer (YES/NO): NO